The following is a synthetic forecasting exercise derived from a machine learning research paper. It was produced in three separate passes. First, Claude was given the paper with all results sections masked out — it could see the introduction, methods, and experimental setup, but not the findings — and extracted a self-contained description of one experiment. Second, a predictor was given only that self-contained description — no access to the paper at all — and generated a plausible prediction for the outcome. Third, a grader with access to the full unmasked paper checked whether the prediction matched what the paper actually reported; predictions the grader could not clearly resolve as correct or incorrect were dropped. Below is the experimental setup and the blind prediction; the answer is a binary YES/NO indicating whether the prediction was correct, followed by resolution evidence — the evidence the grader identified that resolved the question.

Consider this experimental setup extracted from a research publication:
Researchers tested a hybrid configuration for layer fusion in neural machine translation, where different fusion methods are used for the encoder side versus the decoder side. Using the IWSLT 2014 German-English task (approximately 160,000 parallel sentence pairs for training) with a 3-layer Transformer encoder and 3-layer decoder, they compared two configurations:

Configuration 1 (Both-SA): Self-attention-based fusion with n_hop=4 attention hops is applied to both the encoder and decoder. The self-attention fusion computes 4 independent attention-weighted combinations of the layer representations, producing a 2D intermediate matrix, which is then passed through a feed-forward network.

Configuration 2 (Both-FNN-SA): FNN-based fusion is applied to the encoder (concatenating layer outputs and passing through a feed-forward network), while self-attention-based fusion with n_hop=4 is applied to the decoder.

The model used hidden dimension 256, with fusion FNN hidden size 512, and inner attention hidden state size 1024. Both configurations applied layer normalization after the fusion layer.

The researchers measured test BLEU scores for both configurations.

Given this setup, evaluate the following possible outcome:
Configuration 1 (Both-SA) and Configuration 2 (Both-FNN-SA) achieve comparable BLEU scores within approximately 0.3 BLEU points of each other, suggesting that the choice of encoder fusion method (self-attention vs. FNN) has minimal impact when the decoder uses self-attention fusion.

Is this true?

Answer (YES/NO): NO